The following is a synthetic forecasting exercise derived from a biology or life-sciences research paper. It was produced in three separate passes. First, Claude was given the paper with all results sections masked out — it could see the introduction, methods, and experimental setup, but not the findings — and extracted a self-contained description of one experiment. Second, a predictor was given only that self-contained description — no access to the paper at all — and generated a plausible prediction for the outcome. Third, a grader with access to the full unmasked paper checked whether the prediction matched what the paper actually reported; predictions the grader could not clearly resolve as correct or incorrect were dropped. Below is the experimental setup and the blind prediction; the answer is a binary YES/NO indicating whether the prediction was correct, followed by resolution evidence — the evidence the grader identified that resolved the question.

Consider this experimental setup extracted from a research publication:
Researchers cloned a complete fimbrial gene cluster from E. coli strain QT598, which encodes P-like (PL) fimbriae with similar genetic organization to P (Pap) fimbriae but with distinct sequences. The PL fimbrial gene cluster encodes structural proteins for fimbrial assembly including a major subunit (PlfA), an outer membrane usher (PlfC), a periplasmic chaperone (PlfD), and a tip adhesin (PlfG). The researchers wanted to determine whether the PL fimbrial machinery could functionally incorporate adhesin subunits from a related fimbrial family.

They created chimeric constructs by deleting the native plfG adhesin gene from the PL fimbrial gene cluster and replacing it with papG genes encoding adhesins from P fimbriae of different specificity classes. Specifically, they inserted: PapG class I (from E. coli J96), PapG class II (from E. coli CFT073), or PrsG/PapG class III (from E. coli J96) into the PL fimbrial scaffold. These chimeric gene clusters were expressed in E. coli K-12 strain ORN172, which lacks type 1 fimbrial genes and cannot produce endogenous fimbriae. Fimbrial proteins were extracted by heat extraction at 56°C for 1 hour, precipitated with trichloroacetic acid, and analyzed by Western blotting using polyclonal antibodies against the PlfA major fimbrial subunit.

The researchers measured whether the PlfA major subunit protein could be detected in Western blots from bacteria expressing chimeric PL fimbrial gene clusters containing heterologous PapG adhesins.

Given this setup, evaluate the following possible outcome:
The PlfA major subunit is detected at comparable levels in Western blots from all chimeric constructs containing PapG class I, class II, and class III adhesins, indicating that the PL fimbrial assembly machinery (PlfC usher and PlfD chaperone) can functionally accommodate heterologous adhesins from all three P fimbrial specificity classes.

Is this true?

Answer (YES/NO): NO